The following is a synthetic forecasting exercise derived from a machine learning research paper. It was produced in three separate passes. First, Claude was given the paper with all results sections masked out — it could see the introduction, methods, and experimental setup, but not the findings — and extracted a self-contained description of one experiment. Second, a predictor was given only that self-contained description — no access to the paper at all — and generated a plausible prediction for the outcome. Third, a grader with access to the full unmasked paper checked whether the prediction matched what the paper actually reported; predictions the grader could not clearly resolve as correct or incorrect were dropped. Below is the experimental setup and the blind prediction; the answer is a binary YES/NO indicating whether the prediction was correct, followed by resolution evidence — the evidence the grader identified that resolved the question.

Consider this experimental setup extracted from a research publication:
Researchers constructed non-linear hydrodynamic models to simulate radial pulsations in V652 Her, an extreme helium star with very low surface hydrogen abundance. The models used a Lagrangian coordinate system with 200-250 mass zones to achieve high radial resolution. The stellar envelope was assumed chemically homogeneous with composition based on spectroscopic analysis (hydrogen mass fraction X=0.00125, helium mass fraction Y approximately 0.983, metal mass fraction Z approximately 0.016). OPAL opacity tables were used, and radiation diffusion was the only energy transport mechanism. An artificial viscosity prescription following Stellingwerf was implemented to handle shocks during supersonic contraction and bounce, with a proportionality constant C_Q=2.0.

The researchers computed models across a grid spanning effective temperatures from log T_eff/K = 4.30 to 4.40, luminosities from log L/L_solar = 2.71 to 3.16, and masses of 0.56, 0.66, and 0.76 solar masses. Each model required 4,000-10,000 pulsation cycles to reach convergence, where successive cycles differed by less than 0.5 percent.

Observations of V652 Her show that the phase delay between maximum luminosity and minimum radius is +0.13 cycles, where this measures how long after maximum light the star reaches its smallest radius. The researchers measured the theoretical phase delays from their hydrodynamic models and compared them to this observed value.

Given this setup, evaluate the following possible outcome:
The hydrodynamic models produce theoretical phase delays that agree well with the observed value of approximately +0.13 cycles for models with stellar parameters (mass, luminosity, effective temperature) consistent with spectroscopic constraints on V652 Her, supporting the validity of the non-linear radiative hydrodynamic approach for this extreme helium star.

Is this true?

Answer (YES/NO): NO